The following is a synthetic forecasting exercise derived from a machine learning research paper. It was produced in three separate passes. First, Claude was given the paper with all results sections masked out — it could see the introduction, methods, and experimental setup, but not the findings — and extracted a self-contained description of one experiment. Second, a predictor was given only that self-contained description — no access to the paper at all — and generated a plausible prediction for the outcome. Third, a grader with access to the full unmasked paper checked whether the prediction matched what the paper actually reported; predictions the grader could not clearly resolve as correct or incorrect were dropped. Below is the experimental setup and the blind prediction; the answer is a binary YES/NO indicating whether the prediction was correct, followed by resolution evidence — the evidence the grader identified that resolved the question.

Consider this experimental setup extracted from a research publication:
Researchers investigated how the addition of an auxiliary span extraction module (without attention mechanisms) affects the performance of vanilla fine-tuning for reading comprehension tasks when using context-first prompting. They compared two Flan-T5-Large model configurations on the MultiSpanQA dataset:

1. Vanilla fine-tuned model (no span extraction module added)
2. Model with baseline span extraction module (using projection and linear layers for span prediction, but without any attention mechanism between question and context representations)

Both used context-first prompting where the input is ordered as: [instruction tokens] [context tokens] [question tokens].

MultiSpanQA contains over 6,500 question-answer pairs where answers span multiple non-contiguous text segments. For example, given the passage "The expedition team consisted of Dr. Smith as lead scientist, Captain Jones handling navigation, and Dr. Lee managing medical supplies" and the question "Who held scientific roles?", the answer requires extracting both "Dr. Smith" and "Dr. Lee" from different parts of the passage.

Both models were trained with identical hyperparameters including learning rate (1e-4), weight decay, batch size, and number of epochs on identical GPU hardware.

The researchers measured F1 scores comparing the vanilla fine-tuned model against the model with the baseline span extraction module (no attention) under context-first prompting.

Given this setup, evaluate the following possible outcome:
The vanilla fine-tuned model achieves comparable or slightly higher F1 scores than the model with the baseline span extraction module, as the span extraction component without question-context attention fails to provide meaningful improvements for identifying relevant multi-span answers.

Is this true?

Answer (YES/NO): YES